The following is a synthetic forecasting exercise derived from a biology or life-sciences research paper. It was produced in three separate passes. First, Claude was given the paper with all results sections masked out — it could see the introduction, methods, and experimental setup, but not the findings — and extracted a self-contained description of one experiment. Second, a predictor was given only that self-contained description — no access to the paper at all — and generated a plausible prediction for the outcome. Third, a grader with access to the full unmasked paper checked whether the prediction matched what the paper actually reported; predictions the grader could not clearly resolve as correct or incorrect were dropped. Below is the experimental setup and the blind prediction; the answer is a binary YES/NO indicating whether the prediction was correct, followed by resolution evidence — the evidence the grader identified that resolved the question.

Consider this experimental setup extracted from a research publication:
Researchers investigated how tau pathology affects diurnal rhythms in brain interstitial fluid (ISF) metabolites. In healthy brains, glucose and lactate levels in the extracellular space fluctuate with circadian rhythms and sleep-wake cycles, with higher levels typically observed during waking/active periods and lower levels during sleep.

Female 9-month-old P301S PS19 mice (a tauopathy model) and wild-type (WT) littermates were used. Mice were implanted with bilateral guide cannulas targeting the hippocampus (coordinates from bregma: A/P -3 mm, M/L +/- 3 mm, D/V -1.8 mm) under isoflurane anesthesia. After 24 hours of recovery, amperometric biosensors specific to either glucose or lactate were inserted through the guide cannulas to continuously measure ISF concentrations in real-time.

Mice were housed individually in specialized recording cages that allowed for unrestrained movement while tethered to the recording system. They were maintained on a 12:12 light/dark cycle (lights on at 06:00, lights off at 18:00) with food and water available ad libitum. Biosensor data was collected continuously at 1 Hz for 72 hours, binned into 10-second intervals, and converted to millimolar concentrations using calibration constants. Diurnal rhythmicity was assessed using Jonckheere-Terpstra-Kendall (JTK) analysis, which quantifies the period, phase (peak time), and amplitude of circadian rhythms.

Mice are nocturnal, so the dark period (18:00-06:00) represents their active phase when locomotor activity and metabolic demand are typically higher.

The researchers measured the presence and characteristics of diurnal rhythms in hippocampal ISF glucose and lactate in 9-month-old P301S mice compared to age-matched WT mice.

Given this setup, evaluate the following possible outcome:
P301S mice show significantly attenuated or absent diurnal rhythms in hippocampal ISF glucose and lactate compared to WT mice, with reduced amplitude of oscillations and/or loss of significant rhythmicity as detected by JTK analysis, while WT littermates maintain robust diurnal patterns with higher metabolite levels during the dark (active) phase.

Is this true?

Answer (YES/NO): NO